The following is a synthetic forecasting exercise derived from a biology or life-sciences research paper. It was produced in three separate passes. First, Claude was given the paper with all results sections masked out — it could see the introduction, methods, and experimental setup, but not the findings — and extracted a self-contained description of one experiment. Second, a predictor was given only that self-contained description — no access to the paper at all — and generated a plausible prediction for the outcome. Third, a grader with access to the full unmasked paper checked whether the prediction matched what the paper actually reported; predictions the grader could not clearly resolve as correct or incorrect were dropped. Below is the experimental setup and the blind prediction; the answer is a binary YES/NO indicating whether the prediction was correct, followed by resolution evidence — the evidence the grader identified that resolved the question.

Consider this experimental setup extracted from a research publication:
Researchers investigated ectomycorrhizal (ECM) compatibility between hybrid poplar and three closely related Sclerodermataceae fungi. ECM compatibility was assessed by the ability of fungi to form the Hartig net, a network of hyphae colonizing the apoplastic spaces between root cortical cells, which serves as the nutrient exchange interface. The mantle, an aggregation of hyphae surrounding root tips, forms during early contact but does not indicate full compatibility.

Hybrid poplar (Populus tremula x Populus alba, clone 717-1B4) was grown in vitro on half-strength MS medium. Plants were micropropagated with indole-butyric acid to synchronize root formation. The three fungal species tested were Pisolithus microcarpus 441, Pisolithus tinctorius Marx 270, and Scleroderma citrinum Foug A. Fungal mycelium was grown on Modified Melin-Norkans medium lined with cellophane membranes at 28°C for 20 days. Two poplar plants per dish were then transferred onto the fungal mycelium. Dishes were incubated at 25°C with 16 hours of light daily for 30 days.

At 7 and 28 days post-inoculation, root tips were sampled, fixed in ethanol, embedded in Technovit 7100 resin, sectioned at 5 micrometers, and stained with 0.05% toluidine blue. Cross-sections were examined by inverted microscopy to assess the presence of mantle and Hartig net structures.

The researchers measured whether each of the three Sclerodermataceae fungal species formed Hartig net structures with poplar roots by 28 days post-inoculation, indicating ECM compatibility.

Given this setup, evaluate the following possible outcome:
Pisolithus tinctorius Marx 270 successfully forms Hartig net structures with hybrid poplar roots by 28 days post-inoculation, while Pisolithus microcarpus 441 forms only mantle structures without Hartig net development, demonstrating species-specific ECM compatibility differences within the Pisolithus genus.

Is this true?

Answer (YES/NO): NO